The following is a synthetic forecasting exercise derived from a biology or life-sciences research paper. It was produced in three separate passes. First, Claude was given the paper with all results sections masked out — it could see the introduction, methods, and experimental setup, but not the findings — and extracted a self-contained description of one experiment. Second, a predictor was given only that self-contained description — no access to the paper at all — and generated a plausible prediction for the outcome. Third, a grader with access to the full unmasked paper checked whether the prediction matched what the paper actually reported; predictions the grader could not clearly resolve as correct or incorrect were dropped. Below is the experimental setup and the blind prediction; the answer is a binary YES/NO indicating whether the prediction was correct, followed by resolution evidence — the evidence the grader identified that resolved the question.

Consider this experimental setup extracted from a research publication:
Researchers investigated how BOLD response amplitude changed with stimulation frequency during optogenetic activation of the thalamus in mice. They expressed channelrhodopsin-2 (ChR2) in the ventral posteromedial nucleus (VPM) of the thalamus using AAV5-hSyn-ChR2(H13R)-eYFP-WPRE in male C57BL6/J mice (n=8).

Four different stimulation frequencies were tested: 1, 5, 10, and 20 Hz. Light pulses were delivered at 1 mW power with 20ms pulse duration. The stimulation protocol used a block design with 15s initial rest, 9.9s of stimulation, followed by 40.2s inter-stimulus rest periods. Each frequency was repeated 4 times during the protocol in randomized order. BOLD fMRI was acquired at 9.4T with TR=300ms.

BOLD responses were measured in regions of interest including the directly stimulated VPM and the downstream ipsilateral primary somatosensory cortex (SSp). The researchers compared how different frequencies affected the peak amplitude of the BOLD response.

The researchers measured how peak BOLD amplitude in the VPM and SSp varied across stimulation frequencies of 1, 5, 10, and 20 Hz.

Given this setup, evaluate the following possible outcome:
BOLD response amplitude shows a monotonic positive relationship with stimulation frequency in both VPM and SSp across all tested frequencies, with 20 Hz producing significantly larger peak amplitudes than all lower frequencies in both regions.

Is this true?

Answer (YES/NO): NO